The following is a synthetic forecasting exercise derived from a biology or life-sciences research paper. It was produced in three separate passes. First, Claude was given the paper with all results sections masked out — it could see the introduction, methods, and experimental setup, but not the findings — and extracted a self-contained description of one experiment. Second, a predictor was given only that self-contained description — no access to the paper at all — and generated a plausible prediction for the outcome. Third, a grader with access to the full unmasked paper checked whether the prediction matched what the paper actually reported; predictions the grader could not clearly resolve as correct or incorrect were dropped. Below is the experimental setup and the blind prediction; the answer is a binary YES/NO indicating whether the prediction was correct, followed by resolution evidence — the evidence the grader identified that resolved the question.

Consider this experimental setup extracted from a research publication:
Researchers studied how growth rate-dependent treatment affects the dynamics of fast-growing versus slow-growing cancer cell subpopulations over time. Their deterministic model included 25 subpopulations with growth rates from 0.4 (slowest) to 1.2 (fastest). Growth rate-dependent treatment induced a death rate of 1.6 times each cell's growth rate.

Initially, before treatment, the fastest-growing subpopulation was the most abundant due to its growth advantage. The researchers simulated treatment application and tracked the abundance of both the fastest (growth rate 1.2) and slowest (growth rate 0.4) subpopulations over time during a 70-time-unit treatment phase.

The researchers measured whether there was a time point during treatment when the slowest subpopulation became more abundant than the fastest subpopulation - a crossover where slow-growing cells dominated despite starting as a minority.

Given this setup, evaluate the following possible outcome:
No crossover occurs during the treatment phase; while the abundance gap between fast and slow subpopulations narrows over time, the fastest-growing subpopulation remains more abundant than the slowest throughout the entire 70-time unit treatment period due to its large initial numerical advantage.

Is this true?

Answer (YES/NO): NO